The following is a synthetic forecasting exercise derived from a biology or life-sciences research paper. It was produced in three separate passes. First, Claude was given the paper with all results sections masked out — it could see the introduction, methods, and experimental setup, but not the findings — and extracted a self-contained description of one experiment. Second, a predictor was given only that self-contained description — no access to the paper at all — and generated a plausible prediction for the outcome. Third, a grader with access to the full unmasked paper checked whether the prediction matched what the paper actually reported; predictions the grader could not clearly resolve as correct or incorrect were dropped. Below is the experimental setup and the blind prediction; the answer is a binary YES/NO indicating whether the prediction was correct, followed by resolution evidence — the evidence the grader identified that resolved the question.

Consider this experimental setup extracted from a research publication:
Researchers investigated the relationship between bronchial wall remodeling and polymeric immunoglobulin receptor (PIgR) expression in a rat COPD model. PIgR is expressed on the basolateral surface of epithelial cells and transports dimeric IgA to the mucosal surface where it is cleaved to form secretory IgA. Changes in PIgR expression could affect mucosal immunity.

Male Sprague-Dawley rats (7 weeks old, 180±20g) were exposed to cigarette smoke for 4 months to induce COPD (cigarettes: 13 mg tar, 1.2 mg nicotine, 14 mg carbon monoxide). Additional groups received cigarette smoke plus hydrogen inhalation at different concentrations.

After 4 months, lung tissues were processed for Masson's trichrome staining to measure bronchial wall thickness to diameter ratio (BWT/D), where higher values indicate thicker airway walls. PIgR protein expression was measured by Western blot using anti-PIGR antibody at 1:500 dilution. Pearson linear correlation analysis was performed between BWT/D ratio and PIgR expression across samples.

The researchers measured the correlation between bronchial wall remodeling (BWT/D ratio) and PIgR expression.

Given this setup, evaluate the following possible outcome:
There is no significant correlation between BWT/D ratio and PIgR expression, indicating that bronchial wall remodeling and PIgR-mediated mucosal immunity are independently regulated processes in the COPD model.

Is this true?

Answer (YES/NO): NO